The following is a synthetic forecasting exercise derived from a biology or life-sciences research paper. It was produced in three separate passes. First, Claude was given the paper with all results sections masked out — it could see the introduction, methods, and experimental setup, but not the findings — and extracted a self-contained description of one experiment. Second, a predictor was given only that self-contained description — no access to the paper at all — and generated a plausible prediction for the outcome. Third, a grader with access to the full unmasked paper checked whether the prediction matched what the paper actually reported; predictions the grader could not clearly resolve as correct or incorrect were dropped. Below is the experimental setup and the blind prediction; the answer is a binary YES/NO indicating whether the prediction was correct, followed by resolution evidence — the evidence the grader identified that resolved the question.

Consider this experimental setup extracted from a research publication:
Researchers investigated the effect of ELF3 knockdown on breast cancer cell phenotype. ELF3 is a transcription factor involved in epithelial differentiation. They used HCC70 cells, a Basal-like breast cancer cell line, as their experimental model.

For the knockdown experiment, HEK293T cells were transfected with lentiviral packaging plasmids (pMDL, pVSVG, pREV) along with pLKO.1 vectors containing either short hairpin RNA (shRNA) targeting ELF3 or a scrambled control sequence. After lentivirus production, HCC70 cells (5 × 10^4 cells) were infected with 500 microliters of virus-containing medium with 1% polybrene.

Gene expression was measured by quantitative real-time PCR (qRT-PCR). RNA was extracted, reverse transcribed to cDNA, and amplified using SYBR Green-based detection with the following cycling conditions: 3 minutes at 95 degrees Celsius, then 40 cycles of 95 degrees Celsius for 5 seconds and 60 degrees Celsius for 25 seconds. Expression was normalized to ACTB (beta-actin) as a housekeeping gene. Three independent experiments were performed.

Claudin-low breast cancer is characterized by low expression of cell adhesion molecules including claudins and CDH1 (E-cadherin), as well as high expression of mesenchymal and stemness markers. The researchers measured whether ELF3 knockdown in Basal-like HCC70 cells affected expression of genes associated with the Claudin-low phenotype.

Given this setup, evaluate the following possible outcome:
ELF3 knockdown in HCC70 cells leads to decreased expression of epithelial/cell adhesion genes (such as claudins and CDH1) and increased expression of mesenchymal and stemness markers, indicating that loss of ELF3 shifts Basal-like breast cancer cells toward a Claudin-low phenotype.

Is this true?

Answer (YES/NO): NO